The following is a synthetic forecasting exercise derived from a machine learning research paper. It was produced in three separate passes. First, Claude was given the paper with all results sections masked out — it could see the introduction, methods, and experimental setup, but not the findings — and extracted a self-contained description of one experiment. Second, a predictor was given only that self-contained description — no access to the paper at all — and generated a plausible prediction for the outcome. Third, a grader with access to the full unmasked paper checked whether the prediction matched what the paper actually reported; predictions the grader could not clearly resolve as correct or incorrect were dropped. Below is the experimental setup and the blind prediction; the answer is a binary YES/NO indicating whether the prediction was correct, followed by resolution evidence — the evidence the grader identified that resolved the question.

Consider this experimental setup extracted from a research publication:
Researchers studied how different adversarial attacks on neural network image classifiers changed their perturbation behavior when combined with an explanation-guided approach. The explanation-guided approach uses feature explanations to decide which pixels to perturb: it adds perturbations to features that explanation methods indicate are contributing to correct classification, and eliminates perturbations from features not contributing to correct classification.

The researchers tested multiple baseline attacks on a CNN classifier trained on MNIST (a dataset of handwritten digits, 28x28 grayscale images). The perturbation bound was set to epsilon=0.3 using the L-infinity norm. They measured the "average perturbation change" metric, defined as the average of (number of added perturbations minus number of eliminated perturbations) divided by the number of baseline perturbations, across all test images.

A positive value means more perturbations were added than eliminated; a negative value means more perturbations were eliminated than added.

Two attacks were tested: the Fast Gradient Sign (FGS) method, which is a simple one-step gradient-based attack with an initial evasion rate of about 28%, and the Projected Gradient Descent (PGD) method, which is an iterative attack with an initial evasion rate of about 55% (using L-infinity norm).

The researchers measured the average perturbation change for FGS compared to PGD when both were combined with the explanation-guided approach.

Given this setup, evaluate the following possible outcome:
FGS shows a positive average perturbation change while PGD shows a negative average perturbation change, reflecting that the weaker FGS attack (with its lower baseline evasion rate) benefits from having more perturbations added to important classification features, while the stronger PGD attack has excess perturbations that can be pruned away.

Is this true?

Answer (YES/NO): YES